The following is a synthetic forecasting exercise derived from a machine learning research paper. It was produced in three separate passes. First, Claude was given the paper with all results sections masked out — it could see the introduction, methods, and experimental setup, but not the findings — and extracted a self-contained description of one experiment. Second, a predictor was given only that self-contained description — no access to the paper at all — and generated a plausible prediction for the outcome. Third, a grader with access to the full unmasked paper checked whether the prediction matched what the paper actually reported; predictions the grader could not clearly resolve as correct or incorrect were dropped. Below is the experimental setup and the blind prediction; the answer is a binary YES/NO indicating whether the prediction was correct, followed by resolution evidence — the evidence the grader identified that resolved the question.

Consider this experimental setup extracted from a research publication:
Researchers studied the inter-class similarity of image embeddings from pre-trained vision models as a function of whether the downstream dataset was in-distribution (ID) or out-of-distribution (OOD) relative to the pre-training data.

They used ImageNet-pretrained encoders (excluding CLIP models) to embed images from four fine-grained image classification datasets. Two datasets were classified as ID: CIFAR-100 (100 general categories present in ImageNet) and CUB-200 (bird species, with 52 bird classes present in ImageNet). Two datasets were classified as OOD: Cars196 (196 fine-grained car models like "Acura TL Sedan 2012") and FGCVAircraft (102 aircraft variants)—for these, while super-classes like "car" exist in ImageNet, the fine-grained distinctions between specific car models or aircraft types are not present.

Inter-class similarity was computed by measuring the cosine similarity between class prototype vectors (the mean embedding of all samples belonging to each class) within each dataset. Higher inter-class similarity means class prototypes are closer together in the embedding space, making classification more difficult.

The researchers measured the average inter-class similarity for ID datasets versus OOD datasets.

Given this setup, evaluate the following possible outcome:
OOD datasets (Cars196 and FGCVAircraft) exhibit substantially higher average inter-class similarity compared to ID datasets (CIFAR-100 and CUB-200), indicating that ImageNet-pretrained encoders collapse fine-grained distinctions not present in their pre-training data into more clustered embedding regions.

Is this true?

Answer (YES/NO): YES